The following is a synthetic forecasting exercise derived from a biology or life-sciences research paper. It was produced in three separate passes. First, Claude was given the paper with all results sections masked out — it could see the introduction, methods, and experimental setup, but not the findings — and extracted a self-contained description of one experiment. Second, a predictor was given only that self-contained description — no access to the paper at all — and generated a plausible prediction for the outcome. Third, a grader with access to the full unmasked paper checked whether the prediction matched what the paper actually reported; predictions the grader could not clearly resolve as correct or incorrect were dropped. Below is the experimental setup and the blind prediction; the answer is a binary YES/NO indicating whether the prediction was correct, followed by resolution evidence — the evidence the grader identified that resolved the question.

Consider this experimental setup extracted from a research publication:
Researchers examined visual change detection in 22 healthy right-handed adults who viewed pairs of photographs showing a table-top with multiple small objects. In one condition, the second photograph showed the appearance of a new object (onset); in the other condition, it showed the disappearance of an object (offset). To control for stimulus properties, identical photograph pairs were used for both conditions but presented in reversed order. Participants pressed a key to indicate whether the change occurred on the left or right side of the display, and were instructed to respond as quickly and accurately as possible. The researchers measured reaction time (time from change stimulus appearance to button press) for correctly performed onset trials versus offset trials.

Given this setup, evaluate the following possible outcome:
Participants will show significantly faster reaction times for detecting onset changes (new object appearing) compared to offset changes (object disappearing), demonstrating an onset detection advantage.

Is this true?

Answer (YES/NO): YES